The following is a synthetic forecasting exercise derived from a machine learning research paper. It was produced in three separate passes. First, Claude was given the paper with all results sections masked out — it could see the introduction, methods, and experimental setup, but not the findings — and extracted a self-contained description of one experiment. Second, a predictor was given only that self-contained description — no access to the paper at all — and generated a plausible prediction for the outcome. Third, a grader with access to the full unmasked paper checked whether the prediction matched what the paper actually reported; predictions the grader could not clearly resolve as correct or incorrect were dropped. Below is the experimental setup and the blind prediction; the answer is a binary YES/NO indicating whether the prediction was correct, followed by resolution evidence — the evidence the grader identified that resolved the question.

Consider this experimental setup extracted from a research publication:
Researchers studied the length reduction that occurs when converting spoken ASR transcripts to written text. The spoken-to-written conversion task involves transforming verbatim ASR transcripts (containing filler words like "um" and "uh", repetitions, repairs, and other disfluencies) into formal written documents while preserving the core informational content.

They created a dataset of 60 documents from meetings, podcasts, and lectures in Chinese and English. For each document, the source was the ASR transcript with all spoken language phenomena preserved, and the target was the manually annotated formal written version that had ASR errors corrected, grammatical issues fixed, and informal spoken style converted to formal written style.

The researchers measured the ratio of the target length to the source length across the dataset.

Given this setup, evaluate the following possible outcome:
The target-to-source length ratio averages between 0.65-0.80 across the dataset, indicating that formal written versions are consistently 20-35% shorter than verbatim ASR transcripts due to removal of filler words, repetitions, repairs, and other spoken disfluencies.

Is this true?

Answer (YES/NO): NO